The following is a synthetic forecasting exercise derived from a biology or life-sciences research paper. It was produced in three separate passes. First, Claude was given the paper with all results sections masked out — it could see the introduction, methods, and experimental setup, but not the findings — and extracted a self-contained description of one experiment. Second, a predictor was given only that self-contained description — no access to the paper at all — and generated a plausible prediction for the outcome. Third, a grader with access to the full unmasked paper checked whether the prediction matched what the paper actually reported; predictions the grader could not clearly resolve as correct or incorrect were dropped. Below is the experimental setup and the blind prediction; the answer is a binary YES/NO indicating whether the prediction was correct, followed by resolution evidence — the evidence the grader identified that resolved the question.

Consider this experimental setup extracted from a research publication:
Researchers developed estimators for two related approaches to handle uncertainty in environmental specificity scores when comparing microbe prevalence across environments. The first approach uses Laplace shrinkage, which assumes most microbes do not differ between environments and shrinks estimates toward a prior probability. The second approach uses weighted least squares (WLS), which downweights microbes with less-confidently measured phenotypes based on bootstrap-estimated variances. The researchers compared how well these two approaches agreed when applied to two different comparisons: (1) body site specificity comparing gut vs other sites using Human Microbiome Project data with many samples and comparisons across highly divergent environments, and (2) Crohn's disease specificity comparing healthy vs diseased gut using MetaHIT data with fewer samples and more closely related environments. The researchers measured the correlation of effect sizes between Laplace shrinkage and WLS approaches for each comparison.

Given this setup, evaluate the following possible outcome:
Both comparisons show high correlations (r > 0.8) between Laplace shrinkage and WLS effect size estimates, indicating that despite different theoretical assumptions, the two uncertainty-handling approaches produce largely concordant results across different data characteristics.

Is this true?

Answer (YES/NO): NO